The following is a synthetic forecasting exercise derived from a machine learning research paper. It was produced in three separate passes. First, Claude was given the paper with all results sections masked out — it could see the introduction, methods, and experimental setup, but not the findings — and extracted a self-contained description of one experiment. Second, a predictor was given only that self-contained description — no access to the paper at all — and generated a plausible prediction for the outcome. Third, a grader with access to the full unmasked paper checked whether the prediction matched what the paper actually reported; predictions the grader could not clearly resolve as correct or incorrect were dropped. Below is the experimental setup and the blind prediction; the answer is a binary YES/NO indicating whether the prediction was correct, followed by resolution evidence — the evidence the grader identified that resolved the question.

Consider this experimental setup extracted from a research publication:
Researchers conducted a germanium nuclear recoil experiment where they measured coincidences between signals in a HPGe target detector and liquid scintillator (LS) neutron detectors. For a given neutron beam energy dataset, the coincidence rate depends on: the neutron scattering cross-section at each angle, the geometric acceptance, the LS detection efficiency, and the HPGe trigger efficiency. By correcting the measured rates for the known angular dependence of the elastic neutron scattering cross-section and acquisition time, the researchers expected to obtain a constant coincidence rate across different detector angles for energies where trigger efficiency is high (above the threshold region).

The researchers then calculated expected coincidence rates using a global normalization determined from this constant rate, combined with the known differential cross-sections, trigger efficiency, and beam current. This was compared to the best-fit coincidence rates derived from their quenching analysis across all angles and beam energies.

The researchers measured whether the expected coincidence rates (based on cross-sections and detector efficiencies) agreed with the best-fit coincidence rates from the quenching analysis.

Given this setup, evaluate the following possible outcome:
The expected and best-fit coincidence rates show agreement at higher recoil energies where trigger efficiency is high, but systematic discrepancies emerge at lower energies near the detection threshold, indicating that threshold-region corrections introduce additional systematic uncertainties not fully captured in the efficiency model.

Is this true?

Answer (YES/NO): NO